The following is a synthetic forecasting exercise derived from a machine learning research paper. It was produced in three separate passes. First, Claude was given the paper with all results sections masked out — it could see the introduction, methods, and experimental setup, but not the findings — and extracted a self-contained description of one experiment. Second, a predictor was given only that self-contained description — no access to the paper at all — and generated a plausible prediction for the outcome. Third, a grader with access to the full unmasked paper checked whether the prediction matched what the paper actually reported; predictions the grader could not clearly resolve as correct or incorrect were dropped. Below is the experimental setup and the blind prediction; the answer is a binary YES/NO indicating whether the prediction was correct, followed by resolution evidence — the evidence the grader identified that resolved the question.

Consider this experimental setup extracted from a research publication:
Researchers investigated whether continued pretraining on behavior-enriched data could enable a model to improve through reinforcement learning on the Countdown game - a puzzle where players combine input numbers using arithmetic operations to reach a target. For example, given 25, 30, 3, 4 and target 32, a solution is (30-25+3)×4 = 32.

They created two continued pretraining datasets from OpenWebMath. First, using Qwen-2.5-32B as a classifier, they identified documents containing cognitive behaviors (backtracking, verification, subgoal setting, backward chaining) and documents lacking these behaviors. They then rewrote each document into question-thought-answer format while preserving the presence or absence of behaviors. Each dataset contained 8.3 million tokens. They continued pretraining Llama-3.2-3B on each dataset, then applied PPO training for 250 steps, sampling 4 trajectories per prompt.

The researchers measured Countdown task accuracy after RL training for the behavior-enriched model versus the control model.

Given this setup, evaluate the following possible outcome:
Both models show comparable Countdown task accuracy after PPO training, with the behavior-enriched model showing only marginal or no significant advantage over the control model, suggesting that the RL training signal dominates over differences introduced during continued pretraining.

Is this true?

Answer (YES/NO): NO